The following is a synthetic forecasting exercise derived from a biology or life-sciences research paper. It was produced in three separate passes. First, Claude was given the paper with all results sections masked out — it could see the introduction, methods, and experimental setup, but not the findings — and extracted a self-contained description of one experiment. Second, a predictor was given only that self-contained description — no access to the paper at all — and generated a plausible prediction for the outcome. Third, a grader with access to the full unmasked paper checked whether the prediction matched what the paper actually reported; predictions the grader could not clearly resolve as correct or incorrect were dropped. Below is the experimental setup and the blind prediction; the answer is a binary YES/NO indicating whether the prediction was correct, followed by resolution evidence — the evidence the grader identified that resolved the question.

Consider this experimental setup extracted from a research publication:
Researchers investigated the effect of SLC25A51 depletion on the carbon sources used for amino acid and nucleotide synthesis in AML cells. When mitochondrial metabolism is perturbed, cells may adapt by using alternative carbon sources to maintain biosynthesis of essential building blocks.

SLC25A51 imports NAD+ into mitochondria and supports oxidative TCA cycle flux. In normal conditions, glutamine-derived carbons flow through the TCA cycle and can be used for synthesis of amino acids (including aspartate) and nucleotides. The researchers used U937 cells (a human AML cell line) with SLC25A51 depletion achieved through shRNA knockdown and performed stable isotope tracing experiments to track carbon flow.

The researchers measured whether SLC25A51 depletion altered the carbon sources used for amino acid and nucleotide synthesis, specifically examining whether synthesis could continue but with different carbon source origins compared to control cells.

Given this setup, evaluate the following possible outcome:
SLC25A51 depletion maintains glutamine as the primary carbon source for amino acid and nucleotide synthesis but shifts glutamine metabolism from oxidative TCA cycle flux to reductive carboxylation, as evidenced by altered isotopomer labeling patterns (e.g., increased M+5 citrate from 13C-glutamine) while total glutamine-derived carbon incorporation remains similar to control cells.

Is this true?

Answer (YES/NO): NO